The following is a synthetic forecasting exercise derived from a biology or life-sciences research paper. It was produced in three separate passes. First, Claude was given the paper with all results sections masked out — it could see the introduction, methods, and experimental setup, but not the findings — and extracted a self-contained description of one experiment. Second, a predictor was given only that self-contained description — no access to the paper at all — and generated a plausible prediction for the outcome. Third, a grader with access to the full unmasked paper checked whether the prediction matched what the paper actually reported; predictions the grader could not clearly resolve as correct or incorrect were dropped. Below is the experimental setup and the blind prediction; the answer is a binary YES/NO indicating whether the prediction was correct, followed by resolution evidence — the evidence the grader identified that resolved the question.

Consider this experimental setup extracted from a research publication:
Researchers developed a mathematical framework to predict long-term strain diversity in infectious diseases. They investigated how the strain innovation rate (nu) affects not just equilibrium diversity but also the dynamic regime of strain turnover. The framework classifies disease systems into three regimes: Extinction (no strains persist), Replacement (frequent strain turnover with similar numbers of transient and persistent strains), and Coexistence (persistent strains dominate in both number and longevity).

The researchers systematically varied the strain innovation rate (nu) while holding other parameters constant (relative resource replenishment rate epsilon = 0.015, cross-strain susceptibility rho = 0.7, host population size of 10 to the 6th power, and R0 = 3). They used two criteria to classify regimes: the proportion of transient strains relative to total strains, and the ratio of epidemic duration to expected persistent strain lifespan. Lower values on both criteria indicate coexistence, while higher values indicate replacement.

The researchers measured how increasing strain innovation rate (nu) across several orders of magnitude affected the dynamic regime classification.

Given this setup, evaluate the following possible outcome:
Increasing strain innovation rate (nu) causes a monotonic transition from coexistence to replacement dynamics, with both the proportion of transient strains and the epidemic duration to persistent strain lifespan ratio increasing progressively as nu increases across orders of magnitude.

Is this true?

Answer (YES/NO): YES